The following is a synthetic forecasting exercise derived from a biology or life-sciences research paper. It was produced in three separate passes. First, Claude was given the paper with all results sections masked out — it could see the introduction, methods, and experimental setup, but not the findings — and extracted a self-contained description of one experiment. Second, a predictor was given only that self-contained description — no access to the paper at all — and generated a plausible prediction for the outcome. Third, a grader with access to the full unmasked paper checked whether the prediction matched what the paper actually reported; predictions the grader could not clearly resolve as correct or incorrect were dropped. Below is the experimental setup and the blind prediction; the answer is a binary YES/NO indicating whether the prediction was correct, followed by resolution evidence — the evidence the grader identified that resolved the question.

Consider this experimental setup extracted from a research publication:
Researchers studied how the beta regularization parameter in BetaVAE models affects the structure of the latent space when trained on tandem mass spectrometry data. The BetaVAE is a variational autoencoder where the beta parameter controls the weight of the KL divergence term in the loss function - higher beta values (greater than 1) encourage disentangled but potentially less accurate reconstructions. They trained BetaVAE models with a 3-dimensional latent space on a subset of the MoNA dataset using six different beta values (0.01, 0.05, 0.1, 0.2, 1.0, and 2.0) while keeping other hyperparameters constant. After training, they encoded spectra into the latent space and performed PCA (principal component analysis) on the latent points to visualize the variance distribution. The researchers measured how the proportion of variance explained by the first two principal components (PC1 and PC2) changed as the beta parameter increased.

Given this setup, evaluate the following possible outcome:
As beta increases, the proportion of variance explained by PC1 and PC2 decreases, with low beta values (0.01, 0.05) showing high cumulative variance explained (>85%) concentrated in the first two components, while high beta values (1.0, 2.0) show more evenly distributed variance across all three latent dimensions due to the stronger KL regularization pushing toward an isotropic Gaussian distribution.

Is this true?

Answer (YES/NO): NO